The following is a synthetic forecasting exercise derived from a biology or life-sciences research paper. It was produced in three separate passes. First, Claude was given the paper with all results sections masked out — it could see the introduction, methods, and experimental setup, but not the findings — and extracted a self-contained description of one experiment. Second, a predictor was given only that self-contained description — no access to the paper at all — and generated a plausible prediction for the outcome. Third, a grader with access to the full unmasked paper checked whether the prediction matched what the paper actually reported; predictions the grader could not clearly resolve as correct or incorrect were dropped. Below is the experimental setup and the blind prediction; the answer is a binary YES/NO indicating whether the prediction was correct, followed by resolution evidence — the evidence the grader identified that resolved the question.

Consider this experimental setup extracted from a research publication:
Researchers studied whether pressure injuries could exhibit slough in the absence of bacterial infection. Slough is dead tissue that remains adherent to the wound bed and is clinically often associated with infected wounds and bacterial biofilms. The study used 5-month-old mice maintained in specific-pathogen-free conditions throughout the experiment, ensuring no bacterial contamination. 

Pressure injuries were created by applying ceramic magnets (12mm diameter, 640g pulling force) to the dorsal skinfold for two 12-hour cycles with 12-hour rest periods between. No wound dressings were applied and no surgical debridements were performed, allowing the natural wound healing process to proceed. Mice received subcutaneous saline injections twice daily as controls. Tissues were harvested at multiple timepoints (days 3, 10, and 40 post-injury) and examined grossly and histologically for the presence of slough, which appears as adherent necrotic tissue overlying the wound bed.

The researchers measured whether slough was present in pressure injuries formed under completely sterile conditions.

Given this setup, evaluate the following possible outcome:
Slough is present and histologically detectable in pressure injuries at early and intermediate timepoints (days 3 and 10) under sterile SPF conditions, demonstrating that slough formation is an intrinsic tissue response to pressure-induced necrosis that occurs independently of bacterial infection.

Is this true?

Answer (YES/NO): NO